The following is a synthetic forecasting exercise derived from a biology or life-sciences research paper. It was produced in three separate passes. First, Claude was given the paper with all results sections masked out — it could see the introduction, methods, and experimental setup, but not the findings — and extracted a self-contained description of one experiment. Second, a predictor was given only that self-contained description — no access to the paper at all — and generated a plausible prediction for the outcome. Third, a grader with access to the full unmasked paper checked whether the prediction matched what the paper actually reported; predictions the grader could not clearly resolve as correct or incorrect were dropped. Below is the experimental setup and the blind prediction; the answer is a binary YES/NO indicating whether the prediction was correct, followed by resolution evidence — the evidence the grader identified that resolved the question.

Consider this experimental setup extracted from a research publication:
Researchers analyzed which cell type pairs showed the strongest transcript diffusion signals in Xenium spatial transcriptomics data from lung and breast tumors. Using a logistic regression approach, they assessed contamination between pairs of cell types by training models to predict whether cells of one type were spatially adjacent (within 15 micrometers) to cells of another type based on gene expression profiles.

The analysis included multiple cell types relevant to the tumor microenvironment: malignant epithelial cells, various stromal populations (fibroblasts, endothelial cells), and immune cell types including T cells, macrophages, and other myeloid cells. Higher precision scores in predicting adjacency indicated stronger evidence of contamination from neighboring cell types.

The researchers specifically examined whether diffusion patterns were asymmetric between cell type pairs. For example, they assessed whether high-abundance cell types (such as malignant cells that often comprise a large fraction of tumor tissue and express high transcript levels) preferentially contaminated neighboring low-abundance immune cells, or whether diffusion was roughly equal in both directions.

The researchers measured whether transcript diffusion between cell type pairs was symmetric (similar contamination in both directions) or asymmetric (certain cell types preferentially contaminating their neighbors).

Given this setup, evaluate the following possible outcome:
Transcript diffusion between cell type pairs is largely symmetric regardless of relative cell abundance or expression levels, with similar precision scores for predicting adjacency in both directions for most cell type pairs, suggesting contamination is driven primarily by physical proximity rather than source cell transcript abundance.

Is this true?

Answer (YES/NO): NO